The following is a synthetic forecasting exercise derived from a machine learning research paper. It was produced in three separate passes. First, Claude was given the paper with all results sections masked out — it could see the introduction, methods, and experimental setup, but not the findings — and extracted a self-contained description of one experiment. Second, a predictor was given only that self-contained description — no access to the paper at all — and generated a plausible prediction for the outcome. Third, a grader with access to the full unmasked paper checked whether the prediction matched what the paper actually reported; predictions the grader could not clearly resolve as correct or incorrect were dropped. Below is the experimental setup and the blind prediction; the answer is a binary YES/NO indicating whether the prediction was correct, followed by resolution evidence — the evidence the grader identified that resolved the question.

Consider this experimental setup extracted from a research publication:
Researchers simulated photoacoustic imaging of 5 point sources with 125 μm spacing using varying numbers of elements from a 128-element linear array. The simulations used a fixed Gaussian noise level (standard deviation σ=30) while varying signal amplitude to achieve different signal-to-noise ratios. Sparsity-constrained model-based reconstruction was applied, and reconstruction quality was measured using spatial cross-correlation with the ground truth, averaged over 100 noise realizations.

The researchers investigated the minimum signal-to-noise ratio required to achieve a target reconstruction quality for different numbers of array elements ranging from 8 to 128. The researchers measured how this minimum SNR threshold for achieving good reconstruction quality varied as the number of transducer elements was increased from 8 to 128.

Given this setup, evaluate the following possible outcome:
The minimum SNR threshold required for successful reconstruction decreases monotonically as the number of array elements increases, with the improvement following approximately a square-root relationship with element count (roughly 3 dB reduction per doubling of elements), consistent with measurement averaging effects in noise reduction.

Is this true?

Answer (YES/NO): YES